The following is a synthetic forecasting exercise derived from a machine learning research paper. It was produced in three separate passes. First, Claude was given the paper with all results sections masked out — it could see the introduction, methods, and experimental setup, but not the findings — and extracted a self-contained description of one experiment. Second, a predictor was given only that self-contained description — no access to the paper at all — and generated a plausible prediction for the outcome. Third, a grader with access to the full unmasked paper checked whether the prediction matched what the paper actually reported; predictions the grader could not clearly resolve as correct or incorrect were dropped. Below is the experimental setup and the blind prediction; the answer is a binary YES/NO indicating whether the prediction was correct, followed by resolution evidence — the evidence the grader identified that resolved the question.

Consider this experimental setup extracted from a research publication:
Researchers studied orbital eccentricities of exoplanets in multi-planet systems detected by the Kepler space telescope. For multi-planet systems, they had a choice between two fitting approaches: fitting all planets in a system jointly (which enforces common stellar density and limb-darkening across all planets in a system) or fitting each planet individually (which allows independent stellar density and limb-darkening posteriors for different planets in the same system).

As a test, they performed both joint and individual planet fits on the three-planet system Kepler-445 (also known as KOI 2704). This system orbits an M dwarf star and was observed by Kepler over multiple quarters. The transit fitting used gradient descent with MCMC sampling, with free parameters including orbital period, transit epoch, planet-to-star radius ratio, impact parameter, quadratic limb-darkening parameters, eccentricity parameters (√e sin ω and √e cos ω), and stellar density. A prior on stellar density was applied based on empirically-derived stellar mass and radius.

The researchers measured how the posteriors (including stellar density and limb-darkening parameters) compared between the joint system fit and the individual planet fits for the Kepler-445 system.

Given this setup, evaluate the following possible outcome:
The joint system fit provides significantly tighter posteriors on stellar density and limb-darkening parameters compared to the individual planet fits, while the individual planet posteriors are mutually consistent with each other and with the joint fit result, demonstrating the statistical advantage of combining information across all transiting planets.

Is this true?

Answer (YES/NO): NO